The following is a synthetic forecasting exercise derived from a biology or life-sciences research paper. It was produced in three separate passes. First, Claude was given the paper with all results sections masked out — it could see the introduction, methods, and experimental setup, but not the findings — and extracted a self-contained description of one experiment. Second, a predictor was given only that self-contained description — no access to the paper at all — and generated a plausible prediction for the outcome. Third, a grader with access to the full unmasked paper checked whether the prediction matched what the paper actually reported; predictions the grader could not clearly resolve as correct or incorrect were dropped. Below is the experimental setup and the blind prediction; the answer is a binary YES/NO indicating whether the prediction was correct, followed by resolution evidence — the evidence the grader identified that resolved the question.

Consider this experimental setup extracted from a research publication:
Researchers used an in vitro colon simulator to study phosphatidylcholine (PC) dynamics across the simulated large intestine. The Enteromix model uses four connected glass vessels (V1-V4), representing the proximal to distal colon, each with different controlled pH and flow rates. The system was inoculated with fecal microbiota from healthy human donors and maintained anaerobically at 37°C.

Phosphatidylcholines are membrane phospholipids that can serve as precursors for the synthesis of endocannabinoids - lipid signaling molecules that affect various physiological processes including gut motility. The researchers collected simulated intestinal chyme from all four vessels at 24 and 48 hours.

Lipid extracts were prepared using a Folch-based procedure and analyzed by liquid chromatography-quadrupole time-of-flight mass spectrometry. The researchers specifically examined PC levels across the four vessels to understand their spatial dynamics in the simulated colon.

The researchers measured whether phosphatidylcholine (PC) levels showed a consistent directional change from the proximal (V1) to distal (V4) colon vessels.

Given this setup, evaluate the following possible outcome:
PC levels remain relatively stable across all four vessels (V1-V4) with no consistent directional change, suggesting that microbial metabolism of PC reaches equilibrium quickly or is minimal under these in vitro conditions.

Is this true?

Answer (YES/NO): NO